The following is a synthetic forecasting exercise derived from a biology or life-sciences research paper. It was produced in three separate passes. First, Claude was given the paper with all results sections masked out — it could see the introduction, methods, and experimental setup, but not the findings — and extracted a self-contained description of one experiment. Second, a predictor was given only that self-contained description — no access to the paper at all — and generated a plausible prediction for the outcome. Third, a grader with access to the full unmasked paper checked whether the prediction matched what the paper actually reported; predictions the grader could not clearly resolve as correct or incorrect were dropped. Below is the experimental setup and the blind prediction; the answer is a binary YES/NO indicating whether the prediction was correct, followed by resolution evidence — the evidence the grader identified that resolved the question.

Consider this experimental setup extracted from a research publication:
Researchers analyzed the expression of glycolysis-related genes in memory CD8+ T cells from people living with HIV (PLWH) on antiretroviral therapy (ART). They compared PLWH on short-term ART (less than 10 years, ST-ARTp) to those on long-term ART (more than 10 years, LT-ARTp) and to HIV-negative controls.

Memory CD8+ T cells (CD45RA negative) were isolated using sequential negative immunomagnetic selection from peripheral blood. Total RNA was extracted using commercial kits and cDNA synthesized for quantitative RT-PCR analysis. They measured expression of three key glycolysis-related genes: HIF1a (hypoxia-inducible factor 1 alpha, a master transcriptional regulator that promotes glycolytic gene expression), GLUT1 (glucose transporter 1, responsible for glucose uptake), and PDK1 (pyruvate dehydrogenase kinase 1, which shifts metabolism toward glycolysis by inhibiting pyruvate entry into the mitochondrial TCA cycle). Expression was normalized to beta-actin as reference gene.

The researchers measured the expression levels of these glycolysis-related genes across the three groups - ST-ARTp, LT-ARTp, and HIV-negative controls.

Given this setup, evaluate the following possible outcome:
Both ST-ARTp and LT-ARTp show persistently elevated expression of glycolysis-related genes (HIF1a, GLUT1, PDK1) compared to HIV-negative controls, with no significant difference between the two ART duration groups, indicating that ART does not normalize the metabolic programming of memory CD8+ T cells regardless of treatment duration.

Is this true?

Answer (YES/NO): NO